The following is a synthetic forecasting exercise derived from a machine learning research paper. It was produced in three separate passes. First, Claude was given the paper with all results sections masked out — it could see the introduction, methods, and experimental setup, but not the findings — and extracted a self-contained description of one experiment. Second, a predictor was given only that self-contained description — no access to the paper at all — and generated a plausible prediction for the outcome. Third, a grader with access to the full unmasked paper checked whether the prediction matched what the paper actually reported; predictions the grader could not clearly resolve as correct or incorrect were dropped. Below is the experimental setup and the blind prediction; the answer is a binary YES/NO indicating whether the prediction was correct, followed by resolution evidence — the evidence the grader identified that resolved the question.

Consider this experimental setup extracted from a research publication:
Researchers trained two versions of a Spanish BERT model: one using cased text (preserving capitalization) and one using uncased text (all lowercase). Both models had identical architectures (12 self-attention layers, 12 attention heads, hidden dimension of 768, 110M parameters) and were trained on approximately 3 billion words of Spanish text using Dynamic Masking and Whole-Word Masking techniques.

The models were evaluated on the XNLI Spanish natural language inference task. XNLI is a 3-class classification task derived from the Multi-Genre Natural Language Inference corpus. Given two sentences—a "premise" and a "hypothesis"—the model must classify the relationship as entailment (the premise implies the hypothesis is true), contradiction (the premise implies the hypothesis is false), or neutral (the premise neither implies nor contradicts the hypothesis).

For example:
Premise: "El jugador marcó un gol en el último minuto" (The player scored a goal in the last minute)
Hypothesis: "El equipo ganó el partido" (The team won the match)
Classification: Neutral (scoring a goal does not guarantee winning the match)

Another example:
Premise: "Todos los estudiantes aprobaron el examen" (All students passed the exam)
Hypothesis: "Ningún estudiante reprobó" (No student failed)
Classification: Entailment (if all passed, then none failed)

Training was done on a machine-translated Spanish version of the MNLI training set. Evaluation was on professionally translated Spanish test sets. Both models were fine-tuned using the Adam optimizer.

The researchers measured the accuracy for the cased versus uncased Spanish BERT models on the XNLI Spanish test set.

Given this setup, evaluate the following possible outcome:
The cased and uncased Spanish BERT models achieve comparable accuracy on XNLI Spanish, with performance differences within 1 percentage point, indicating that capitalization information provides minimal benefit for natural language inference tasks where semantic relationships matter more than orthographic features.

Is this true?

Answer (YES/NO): NO